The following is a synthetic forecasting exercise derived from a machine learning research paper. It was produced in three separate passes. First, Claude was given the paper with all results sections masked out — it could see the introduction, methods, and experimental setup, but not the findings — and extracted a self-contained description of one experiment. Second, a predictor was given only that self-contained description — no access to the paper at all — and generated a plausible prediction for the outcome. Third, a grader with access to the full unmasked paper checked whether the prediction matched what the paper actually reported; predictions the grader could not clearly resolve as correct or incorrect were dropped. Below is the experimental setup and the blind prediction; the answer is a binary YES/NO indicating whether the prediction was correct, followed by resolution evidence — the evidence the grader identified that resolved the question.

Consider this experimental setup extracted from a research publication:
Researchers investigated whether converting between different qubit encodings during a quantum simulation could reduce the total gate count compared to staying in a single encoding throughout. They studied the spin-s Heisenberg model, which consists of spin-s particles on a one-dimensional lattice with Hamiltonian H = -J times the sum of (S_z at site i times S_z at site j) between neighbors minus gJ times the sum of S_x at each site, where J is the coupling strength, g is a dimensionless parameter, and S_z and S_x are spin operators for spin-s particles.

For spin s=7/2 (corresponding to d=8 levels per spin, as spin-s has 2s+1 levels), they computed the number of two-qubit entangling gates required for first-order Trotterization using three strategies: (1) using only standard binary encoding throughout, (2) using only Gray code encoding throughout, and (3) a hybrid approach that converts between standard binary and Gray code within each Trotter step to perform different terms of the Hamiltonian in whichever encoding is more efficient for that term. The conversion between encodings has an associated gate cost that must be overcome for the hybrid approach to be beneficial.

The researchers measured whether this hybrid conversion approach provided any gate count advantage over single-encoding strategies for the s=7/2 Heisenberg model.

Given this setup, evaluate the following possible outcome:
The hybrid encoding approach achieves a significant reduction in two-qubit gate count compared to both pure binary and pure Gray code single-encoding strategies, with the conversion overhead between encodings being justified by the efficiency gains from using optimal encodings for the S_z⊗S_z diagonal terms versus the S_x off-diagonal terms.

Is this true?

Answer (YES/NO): NO